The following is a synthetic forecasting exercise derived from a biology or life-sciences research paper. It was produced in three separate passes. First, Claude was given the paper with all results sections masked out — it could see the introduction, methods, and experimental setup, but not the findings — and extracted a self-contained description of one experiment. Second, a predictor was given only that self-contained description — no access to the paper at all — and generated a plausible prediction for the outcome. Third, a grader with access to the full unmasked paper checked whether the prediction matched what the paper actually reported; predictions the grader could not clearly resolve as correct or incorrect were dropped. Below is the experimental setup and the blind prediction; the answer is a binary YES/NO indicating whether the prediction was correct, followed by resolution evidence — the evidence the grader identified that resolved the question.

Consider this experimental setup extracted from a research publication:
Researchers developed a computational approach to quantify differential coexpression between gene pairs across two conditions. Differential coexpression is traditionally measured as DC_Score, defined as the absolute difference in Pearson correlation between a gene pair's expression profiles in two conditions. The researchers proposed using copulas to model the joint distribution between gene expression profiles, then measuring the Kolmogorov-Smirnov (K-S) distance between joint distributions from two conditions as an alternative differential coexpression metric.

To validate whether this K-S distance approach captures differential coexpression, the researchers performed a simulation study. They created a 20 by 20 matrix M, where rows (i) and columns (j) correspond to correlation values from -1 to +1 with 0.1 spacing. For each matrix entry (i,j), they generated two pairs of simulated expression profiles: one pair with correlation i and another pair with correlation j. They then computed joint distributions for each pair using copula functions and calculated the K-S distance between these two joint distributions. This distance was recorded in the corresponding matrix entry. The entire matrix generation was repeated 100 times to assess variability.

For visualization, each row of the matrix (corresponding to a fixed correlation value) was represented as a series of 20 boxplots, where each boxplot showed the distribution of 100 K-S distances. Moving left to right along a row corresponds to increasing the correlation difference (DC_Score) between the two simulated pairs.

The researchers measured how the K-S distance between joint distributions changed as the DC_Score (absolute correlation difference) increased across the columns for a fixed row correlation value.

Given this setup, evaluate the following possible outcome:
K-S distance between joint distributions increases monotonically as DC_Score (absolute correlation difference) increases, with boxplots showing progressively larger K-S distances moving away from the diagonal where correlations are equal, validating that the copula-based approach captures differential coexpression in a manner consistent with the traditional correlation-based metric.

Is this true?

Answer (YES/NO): YES